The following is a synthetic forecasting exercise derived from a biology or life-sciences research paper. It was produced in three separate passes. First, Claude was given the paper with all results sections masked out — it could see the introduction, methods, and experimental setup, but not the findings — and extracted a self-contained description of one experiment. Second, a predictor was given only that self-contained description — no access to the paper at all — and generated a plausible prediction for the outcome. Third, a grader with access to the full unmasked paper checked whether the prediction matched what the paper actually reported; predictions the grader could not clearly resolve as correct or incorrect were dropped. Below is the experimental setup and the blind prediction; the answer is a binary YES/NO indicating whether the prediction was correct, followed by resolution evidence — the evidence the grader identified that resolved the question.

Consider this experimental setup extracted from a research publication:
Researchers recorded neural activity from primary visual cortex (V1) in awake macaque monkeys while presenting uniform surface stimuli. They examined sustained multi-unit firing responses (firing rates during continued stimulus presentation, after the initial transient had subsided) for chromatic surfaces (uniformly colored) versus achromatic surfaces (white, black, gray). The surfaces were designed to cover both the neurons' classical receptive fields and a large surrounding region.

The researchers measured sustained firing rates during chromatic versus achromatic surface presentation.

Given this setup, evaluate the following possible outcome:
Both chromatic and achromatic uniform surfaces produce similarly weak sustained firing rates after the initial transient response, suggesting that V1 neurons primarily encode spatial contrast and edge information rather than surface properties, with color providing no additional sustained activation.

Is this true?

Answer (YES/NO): NO